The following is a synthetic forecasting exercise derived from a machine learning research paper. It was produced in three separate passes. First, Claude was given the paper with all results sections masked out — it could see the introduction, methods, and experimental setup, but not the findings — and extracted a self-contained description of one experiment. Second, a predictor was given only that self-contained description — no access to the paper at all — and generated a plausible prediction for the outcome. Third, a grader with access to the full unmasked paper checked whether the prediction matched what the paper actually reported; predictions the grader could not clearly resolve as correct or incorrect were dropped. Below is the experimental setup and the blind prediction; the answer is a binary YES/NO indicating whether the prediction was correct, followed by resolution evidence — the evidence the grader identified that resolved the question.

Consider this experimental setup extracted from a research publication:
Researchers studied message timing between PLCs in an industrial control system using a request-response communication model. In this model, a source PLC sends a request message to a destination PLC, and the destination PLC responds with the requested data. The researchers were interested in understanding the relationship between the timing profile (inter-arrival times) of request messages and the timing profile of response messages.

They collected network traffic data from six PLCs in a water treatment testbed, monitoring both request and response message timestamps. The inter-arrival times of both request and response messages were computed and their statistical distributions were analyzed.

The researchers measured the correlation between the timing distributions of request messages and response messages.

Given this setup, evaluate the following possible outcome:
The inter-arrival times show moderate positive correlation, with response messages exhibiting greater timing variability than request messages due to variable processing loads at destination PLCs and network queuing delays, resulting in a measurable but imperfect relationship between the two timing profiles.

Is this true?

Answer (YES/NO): NO